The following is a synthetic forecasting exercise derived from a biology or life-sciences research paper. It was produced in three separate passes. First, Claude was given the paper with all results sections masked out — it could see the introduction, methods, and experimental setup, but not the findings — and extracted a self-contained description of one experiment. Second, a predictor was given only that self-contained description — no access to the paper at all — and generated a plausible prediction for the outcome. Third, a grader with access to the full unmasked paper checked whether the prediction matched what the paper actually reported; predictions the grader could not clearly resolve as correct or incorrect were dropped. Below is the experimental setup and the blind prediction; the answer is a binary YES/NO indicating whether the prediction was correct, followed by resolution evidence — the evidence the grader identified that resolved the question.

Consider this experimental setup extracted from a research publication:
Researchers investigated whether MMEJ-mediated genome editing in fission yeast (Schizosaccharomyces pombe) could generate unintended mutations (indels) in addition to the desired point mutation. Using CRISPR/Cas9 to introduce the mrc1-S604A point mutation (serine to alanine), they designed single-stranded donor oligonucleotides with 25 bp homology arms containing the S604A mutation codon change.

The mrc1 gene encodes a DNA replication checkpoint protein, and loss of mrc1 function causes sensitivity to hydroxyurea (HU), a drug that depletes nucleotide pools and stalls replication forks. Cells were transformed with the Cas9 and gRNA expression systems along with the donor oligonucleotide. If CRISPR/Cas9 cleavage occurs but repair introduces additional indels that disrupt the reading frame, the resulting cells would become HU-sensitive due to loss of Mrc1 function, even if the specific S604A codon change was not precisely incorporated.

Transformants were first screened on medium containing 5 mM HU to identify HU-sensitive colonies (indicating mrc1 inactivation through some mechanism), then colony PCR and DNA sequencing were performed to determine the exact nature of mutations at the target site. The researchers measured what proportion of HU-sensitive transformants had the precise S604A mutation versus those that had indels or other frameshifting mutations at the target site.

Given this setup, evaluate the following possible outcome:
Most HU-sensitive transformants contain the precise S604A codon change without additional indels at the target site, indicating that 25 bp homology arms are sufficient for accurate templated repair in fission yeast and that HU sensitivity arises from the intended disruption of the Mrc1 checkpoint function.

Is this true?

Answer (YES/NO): YES